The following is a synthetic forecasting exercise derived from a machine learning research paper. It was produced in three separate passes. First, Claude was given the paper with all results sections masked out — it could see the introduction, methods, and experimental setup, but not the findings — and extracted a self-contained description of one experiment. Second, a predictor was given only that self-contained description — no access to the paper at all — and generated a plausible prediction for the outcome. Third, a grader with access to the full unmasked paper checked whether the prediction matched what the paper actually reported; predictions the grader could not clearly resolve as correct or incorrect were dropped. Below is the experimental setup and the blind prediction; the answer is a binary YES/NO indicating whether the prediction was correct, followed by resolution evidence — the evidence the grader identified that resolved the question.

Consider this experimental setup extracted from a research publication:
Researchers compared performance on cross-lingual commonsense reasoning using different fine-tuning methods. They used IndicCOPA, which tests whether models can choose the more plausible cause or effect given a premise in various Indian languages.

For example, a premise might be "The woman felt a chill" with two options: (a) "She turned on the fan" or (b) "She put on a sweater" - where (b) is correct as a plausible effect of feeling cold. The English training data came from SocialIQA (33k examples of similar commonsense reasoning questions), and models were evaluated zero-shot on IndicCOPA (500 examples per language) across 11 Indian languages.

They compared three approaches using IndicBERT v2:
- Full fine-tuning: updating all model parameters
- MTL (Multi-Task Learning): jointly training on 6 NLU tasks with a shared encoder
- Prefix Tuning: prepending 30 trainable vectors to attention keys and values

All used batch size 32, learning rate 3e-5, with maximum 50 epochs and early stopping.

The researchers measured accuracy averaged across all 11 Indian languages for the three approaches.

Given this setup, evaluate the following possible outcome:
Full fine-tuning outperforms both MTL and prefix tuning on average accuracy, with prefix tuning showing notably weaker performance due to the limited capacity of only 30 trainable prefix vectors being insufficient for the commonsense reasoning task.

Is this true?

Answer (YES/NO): NO